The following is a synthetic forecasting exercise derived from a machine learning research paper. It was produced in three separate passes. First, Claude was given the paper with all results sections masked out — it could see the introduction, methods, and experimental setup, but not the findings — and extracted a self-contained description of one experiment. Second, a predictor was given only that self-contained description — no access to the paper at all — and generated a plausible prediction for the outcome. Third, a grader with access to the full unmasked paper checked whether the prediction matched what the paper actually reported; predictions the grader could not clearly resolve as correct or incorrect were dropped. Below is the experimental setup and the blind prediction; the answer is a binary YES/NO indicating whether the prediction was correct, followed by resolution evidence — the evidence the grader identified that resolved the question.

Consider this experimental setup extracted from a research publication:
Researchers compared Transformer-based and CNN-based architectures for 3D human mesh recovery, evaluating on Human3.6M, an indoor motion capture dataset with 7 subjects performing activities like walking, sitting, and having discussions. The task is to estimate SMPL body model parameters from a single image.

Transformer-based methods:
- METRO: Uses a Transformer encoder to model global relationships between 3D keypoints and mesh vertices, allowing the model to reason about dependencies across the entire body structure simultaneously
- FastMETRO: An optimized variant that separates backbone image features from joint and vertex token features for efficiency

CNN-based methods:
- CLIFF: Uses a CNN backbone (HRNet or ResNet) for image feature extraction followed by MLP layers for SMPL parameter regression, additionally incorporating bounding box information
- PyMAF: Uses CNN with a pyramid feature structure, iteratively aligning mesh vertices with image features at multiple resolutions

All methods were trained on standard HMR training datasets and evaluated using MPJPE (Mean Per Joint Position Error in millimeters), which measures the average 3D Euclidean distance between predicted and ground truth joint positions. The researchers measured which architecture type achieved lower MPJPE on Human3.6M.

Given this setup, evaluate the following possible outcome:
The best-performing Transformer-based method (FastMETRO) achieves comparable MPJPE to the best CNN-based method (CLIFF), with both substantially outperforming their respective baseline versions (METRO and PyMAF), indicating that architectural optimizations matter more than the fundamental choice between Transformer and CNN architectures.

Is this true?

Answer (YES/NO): NO